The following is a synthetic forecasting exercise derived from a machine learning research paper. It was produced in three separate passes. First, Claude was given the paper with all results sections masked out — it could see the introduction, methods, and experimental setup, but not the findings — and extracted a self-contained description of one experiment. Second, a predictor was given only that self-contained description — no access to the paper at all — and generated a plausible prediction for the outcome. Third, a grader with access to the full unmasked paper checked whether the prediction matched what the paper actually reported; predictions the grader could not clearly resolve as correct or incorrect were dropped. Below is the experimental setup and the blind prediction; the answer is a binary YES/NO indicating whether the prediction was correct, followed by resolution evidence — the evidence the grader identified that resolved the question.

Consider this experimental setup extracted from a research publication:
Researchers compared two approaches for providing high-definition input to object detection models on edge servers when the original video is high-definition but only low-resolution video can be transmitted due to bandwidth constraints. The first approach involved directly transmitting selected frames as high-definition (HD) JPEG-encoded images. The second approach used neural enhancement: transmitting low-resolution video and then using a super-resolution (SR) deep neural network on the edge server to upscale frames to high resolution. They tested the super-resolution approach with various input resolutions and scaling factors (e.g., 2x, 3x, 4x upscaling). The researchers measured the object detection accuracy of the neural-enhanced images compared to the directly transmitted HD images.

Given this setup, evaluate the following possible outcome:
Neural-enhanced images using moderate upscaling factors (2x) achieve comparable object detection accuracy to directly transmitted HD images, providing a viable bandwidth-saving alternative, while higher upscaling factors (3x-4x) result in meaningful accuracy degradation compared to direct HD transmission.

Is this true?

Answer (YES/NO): NO